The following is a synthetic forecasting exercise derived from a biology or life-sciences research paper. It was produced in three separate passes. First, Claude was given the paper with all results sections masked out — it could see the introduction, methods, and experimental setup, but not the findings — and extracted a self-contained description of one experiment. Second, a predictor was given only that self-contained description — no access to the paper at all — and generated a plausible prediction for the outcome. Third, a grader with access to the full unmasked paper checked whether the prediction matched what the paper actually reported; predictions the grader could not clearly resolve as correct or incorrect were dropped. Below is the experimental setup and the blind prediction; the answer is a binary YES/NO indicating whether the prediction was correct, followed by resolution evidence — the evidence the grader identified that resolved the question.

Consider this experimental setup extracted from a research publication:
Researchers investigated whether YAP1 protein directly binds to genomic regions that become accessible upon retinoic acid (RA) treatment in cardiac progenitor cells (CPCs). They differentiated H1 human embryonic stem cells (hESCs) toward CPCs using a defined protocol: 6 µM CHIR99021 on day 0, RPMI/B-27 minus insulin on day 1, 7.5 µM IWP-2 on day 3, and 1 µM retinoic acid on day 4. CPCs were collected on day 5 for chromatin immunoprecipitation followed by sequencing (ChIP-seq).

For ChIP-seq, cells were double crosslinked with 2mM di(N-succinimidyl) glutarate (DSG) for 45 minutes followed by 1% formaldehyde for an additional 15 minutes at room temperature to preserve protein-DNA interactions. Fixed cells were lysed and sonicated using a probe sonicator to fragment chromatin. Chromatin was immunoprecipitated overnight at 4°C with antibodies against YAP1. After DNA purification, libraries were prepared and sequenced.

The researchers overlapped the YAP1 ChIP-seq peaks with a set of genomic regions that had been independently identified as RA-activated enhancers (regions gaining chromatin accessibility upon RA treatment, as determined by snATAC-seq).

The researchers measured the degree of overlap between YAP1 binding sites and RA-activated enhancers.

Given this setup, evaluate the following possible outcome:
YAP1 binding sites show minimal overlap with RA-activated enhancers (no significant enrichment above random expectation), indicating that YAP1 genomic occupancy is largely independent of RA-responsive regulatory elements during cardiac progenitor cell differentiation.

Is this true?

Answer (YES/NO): NO